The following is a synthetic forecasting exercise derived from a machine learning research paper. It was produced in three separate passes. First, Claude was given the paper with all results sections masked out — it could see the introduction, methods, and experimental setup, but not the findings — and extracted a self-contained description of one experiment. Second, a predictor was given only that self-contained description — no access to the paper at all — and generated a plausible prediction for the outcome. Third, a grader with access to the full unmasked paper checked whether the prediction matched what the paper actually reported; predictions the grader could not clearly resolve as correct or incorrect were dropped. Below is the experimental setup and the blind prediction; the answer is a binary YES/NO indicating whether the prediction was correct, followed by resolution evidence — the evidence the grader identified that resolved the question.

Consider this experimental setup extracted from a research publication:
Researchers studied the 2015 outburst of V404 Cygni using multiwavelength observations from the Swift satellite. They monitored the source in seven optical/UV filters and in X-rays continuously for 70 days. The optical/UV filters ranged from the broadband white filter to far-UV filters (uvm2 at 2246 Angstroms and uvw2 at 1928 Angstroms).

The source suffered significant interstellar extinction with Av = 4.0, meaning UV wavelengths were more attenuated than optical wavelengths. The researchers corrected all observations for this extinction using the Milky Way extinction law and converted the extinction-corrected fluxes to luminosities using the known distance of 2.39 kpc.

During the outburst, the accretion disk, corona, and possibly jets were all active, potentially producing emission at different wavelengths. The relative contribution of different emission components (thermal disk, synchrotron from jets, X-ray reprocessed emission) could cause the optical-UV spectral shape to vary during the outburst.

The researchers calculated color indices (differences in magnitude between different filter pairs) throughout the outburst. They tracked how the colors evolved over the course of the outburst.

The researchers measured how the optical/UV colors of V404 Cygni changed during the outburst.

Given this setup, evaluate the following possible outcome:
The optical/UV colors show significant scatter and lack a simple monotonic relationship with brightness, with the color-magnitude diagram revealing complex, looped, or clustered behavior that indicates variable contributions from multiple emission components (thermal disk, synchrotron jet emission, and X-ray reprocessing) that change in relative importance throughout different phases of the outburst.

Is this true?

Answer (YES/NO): NO